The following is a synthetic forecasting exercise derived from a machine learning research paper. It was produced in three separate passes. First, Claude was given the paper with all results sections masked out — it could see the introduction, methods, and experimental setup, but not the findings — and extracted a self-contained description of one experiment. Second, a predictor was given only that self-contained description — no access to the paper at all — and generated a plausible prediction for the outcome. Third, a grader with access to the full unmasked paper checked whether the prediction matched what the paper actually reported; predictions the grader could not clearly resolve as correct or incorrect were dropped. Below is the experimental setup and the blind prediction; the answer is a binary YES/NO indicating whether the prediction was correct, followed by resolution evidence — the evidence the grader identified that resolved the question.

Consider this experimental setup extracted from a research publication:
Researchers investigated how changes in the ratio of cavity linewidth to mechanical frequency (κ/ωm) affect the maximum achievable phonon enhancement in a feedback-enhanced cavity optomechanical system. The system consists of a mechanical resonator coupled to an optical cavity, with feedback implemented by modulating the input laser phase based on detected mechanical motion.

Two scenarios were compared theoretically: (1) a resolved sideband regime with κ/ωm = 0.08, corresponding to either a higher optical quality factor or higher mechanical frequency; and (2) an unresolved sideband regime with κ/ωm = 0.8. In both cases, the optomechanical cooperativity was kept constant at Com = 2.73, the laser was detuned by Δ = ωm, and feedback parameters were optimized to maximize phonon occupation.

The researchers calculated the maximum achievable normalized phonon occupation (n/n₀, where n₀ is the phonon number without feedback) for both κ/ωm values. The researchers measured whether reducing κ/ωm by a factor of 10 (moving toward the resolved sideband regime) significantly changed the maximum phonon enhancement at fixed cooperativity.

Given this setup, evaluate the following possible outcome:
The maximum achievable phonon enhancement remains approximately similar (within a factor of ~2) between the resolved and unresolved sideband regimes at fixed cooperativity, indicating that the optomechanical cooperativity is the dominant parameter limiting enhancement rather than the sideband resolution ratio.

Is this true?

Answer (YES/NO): YES